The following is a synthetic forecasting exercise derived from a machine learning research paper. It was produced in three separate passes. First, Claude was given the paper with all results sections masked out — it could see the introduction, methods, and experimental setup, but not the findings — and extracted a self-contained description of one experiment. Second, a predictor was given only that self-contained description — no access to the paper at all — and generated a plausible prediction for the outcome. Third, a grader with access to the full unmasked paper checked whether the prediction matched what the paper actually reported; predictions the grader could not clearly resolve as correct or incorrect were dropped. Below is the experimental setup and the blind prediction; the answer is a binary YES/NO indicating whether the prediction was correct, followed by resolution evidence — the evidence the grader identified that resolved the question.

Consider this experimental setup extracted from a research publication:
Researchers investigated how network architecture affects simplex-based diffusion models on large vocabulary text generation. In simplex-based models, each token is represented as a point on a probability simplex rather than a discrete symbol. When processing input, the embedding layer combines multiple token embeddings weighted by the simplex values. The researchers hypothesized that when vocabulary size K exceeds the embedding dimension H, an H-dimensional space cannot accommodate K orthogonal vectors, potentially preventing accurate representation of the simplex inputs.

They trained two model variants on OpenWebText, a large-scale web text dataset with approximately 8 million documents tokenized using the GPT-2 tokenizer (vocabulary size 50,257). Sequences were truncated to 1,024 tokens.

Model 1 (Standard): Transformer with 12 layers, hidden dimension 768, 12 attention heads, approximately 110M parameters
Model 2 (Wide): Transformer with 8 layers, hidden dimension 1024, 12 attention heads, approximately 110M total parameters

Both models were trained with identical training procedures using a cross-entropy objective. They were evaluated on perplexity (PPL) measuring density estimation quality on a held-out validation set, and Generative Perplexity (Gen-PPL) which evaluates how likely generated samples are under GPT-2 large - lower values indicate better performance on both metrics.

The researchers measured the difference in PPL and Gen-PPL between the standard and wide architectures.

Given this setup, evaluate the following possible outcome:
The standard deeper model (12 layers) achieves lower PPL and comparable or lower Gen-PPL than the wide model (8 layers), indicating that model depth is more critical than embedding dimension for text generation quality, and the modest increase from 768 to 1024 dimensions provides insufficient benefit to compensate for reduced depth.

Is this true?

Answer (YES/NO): NO